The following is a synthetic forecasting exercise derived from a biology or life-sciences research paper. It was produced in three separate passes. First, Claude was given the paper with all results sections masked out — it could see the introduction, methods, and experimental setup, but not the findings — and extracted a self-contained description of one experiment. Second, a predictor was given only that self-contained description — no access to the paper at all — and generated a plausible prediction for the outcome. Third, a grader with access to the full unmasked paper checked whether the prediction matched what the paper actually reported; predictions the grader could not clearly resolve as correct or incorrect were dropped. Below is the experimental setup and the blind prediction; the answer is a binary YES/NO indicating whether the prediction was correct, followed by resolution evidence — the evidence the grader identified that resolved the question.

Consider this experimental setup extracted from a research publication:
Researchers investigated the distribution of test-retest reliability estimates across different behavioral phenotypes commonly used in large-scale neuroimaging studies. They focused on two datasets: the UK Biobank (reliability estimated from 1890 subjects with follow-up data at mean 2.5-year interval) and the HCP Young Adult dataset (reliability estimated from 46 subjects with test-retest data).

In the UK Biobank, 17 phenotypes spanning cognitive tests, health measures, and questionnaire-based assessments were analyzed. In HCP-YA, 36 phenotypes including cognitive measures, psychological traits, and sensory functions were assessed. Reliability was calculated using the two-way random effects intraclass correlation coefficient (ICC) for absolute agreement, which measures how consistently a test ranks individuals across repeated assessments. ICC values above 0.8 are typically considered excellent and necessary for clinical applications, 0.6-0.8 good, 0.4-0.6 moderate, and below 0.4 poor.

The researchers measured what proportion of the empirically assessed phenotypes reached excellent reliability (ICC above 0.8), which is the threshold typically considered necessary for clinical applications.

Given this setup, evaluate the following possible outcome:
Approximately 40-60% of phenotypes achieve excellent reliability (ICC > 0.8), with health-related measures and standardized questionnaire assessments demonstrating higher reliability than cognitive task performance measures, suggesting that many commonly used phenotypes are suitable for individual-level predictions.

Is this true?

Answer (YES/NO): NO